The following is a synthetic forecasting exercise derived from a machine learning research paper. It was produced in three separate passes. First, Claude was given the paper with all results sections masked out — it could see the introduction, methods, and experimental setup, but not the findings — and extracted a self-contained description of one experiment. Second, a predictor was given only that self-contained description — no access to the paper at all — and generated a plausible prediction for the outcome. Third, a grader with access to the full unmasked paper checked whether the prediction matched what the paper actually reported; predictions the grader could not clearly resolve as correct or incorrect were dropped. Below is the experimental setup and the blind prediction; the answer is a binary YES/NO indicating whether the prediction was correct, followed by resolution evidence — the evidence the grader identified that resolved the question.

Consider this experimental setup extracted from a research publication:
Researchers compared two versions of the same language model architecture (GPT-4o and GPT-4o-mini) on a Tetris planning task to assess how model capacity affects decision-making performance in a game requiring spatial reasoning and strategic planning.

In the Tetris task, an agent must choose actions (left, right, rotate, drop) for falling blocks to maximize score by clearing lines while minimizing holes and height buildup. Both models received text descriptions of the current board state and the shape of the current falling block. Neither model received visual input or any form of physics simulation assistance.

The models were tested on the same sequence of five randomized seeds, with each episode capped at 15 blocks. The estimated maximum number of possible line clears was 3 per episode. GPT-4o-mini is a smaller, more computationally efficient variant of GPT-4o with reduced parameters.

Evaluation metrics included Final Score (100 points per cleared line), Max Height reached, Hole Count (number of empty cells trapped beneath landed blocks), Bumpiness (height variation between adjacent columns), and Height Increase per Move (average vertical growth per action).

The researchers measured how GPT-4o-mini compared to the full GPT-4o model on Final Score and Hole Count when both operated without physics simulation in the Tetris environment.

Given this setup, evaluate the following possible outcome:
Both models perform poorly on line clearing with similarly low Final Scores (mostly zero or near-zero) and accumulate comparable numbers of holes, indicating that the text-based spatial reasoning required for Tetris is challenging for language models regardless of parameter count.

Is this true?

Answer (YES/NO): NO